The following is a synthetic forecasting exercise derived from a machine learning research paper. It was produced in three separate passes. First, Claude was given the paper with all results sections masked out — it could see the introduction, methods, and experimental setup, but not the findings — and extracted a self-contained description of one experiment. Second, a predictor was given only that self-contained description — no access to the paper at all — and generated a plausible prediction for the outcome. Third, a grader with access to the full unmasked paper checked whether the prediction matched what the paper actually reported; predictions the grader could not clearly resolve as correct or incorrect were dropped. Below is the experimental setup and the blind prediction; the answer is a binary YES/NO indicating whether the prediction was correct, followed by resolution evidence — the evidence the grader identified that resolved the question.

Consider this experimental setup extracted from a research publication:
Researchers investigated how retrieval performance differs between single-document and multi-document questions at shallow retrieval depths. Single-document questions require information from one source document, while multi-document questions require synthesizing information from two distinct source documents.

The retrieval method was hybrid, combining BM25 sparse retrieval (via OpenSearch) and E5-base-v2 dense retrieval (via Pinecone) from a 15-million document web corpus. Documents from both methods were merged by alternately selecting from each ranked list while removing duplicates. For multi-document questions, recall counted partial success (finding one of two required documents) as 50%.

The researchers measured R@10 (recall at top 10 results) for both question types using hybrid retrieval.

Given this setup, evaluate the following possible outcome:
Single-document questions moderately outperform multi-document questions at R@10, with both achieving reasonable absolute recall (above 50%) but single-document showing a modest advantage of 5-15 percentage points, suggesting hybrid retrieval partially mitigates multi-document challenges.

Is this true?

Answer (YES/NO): NO